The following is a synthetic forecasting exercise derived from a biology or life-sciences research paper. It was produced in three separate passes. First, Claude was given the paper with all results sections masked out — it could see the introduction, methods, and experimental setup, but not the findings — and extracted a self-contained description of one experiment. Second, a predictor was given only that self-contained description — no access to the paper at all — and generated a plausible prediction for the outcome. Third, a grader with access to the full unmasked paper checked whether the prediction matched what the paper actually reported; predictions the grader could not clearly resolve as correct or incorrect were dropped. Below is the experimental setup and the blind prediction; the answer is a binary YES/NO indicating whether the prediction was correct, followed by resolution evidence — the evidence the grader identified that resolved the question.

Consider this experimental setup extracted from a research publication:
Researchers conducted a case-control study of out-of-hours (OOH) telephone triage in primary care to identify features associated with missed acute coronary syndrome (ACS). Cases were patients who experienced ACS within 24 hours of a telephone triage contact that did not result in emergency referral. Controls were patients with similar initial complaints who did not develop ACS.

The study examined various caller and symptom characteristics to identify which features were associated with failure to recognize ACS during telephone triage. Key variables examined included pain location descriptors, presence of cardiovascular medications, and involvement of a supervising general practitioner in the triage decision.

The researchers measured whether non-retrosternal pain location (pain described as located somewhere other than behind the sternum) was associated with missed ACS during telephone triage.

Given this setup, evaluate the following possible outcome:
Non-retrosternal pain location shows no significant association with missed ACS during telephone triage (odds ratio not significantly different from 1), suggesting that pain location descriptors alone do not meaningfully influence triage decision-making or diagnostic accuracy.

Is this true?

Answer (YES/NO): NO